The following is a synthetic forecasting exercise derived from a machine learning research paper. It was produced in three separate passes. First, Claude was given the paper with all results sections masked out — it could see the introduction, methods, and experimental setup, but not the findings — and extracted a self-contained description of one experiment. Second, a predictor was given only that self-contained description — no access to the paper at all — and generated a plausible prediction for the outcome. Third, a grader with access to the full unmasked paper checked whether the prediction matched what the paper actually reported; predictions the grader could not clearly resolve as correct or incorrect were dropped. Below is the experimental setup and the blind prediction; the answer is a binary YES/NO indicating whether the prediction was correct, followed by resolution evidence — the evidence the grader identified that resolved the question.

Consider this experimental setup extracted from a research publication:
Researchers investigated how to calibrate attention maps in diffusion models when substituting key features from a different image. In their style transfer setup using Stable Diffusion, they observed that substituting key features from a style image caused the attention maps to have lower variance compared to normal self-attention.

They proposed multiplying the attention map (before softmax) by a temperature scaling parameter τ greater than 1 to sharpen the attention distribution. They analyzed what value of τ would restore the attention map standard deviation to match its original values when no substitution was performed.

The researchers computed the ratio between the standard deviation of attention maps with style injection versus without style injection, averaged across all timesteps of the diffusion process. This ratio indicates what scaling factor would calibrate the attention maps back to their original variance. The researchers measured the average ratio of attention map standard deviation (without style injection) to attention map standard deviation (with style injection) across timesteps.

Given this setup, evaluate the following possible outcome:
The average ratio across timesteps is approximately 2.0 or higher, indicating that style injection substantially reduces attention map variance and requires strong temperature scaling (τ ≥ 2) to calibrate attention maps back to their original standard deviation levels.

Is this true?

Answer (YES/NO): NO